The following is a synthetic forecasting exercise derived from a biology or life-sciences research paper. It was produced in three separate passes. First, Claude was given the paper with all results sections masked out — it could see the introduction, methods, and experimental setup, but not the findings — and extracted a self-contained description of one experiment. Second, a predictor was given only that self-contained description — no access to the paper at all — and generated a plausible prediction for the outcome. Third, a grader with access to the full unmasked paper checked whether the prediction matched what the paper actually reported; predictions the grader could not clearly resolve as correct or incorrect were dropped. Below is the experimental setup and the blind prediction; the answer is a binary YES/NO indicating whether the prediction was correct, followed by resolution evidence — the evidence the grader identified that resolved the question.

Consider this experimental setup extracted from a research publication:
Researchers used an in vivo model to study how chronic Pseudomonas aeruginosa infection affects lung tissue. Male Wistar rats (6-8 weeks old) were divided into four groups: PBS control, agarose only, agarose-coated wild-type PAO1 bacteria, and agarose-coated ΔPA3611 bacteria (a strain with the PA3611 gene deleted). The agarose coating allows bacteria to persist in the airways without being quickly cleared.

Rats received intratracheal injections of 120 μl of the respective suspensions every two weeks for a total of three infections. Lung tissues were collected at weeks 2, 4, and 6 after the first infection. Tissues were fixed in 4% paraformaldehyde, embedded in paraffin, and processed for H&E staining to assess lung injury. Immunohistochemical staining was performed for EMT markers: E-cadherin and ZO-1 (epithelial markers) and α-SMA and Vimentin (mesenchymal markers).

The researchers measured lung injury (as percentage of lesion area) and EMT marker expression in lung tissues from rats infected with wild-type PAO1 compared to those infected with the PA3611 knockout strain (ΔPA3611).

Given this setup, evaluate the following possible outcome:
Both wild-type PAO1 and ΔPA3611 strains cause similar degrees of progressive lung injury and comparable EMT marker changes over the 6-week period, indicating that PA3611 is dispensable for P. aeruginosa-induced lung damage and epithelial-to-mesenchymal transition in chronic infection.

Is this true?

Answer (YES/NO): NO